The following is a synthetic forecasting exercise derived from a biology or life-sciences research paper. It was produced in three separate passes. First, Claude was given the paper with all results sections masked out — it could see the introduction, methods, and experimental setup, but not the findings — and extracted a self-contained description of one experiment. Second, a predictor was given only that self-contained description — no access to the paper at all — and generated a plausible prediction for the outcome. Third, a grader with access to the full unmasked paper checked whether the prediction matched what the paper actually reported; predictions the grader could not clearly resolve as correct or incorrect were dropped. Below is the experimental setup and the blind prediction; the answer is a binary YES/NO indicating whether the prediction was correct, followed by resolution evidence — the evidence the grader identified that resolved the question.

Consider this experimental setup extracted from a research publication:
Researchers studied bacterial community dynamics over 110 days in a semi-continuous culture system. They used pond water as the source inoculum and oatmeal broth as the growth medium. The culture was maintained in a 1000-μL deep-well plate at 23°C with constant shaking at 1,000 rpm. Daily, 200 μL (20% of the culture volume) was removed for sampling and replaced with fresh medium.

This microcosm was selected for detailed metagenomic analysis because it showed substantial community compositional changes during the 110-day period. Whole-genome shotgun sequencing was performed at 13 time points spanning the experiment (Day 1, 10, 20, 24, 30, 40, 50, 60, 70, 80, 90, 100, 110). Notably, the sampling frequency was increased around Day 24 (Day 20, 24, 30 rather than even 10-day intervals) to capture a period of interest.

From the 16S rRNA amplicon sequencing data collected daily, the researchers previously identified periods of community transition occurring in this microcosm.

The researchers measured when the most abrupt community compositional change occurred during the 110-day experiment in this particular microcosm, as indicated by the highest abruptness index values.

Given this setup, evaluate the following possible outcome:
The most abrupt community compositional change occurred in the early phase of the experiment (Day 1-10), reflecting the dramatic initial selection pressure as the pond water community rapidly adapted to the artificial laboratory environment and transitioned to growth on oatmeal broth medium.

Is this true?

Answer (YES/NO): NO